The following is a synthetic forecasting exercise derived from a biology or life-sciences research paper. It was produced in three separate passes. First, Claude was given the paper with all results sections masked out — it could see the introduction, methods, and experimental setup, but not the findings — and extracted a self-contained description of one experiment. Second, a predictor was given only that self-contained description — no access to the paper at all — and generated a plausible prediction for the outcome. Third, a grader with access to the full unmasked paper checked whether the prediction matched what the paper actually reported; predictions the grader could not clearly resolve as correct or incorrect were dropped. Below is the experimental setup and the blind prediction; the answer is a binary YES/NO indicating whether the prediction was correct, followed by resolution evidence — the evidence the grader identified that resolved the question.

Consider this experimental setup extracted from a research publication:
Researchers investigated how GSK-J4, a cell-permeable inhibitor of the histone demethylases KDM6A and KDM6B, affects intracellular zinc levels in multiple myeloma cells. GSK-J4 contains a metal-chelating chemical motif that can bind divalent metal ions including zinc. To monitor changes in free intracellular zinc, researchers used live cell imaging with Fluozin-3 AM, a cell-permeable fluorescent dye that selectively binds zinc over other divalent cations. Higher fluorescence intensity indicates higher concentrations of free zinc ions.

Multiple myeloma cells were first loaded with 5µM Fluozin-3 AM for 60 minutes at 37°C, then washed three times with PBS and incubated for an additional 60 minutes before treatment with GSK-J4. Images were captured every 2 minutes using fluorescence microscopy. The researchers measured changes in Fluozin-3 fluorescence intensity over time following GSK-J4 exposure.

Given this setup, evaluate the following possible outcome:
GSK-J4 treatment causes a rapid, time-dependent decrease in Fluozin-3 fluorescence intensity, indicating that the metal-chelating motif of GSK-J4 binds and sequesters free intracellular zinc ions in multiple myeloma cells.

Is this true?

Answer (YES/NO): NO